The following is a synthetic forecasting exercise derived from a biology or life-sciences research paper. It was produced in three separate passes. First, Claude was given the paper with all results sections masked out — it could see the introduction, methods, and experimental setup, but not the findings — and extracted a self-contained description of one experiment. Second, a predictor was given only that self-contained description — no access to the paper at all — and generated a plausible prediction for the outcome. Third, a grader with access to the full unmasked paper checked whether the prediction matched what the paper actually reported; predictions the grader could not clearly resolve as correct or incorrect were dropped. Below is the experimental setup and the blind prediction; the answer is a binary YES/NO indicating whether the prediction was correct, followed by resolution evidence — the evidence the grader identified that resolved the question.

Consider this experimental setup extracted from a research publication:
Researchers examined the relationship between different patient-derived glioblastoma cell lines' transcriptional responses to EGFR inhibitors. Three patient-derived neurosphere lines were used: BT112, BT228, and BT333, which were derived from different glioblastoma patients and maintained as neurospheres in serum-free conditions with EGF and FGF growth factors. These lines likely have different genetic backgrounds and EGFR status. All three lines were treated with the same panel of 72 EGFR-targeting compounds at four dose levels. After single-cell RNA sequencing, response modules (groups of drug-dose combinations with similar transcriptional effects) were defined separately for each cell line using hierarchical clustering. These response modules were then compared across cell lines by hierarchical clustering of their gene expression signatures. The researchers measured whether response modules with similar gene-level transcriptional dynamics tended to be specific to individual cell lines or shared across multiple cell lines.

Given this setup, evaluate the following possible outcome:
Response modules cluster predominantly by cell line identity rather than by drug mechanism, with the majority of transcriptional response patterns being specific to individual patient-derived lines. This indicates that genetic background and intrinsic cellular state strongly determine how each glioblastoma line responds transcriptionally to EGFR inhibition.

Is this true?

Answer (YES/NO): YES